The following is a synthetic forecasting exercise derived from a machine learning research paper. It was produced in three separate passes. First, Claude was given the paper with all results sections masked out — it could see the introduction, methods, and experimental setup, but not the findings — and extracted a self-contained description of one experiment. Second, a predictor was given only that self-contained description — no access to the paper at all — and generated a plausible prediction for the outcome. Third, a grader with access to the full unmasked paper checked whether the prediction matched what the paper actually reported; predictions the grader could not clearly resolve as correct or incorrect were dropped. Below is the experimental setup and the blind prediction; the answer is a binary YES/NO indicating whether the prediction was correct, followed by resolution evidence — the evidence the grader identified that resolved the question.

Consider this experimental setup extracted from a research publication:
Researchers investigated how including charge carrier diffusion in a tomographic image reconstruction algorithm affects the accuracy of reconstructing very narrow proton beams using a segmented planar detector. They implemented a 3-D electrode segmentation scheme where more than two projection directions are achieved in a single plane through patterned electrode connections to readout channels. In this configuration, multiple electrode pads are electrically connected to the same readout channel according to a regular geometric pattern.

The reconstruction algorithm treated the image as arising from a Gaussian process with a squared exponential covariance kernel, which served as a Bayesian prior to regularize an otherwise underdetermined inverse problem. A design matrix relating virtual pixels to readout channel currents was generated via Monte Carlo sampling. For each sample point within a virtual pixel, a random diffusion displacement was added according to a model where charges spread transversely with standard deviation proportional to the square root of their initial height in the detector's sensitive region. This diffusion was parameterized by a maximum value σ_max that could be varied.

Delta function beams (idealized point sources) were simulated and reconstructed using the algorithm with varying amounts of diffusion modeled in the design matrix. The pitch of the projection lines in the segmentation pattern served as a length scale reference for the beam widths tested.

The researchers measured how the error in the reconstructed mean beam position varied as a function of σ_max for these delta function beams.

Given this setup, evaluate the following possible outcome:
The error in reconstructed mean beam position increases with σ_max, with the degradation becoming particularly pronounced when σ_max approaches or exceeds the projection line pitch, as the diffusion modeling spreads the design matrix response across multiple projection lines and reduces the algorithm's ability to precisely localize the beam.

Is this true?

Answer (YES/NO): NO